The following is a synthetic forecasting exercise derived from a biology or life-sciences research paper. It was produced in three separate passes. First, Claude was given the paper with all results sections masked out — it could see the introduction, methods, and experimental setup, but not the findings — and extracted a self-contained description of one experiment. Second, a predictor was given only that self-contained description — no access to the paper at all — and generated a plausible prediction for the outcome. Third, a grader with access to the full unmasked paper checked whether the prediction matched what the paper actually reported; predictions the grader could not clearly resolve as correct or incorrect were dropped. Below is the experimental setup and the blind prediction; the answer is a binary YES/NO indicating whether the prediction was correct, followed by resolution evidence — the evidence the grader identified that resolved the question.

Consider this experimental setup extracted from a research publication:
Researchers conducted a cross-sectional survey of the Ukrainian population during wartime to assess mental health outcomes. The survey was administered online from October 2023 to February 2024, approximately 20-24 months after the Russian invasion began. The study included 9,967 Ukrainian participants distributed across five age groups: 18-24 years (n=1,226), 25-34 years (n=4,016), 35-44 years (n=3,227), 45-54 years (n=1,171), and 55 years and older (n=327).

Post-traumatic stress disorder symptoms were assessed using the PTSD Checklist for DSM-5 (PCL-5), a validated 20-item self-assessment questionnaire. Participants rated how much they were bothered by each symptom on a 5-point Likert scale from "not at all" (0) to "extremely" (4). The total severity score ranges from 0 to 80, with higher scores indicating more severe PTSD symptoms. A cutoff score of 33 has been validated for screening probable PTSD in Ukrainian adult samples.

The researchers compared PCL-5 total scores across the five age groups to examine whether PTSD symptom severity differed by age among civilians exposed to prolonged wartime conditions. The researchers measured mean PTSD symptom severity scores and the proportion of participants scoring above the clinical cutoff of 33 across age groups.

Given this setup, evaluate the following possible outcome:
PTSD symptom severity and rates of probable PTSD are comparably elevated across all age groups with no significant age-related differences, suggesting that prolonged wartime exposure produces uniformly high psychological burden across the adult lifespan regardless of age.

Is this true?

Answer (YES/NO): NO